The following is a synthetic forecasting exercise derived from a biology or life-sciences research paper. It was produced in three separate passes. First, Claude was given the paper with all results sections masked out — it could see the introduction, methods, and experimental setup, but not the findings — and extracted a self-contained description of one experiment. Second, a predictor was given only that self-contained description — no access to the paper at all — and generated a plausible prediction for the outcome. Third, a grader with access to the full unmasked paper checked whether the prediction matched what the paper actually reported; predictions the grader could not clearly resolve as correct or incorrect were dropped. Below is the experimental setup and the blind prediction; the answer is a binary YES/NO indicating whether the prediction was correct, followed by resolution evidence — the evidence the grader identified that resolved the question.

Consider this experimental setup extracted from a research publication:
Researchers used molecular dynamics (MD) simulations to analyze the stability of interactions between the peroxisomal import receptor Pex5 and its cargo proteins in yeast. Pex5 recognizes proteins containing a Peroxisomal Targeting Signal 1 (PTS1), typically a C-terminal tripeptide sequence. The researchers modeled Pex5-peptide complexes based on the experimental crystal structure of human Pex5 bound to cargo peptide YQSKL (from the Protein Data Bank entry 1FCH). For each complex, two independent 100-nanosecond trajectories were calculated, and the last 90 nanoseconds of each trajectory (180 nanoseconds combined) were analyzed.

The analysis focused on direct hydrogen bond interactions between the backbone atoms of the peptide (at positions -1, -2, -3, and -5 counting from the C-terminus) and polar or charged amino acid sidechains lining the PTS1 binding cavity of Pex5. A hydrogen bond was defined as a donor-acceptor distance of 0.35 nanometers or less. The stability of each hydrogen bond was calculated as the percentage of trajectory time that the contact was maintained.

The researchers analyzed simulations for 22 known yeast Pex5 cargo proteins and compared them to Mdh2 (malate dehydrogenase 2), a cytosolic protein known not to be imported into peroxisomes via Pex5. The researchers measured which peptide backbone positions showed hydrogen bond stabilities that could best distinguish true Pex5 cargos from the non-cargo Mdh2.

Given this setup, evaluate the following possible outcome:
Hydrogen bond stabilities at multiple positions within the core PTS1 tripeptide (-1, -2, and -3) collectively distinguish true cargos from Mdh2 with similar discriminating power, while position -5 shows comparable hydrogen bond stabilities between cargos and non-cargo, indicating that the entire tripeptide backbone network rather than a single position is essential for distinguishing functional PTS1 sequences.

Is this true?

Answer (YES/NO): NO